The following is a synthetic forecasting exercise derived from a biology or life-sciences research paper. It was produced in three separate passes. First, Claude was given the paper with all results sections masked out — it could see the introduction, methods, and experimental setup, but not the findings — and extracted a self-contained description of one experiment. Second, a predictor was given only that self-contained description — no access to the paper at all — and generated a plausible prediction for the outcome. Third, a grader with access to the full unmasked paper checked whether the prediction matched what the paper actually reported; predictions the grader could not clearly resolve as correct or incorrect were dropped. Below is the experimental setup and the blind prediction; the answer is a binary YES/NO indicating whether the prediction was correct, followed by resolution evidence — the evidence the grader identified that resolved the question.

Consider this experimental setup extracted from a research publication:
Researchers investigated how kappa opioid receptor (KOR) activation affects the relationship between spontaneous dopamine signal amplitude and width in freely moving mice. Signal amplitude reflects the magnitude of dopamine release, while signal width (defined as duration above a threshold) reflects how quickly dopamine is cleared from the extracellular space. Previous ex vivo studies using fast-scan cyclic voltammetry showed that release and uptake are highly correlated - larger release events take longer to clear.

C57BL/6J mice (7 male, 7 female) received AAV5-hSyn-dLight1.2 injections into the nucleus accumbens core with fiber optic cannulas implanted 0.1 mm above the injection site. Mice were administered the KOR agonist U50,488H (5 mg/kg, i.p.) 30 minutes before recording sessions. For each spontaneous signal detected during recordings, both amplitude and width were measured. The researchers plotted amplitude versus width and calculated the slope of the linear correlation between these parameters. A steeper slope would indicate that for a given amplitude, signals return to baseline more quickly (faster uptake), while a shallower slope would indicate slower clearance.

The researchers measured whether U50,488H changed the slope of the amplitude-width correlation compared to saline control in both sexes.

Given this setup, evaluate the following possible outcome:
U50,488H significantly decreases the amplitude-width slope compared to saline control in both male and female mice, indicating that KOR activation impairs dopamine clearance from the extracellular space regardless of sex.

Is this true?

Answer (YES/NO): NO